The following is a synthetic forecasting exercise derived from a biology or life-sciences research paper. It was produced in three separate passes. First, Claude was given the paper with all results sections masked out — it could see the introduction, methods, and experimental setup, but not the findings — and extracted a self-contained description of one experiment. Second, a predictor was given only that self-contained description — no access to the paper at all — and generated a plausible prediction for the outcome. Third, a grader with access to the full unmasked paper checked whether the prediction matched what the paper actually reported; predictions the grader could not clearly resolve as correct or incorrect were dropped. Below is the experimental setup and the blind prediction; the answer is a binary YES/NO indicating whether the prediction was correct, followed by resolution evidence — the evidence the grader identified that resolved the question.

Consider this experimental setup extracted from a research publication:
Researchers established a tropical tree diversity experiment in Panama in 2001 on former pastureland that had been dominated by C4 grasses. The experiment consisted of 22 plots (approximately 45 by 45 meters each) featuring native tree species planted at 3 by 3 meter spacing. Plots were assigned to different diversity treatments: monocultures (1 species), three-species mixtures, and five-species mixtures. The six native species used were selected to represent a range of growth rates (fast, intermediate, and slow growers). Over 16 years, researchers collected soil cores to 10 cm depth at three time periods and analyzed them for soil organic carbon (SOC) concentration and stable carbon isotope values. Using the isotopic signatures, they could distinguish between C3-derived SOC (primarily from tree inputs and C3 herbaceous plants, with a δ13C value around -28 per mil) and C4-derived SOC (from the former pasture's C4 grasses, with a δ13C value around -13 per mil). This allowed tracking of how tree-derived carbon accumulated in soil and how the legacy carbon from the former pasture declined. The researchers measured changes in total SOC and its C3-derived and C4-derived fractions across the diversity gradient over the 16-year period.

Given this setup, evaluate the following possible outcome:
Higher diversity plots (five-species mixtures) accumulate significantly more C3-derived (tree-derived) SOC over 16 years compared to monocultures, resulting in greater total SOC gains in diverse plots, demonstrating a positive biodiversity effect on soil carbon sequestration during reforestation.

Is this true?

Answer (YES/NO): NO